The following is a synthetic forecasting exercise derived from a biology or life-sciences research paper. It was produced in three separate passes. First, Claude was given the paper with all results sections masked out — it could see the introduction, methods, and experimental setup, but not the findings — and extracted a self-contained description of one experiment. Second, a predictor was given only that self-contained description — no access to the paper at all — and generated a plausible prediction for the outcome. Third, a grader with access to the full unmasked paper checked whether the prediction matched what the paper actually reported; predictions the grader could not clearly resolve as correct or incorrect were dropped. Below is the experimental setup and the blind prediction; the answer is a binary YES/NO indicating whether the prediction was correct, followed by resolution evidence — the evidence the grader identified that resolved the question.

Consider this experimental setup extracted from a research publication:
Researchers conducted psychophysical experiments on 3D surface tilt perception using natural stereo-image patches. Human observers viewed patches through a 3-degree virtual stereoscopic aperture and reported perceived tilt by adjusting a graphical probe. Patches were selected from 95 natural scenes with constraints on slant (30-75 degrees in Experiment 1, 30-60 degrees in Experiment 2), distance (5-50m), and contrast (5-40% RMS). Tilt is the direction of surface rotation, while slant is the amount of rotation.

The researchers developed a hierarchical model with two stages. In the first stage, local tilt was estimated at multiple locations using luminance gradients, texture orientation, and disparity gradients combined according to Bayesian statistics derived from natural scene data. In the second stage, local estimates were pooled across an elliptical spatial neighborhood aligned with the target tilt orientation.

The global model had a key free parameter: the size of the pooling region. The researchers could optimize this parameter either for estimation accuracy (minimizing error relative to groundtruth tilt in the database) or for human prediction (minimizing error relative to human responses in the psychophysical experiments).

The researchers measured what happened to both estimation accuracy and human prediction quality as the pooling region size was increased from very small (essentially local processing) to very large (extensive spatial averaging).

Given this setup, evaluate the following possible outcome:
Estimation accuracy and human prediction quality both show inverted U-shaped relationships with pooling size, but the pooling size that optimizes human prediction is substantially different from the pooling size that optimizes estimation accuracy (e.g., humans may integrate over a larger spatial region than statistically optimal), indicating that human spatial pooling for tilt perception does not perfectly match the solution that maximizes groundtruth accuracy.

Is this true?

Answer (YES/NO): NO